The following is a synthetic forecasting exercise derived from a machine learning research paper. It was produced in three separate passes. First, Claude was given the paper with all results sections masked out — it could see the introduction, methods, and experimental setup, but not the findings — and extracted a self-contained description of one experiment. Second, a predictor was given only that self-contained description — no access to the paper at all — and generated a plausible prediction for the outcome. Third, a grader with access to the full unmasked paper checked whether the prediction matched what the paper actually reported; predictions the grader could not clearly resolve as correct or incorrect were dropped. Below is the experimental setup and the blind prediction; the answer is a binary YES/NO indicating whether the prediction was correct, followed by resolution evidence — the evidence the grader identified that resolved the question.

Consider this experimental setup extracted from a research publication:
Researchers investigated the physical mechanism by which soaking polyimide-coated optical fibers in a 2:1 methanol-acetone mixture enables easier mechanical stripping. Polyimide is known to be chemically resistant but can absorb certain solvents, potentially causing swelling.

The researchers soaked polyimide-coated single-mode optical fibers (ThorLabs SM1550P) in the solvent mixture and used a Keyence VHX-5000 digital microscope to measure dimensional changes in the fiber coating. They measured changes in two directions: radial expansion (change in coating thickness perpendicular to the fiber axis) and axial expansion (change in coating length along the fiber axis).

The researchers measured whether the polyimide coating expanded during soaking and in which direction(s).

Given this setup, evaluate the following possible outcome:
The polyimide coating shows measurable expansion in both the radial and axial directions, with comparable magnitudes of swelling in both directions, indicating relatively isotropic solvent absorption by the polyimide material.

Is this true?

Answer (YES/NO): NO